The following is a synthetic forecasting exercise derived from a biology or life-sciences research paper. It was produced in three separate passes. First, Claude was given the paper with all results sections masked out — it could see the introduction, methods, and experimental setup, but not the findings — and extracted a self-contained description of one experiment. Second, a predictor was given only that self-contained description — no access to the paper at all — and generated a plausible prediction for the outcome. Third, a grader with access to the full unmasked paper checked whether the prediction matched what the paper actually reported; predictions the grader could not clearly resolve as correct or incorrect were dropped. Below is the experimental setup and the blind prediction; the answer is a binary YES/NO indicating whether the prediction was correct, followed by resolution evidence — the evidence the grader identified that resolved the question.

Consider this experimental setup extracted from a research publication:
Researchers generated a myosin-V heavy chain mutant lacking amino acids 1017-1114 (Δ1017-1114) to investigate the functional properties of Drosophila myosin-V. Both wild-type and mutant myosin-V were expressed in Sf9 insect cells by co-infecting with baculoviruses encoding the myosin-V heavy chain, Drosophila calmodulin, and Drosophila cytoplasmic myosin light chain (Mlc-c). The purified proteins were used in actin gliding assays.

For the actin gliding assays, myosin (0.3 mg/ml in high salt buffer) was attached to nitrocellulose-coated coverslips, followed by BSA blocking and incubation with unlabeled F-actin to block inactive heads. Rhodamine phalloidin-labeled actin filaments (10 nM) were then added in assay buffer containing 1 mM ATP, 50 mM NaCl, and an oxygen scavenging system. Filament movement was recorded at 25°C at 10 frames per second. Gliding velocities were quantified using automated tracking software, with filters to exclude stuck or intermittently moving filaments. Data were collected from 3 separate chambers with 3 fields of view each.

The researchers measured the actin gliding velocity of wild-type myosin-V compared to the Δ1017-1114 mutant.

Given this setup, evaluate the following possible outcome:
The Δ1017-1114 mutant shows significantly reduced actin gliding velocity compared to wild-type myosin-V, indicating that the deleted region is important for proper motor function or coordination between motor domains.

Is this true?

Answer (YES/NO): NO